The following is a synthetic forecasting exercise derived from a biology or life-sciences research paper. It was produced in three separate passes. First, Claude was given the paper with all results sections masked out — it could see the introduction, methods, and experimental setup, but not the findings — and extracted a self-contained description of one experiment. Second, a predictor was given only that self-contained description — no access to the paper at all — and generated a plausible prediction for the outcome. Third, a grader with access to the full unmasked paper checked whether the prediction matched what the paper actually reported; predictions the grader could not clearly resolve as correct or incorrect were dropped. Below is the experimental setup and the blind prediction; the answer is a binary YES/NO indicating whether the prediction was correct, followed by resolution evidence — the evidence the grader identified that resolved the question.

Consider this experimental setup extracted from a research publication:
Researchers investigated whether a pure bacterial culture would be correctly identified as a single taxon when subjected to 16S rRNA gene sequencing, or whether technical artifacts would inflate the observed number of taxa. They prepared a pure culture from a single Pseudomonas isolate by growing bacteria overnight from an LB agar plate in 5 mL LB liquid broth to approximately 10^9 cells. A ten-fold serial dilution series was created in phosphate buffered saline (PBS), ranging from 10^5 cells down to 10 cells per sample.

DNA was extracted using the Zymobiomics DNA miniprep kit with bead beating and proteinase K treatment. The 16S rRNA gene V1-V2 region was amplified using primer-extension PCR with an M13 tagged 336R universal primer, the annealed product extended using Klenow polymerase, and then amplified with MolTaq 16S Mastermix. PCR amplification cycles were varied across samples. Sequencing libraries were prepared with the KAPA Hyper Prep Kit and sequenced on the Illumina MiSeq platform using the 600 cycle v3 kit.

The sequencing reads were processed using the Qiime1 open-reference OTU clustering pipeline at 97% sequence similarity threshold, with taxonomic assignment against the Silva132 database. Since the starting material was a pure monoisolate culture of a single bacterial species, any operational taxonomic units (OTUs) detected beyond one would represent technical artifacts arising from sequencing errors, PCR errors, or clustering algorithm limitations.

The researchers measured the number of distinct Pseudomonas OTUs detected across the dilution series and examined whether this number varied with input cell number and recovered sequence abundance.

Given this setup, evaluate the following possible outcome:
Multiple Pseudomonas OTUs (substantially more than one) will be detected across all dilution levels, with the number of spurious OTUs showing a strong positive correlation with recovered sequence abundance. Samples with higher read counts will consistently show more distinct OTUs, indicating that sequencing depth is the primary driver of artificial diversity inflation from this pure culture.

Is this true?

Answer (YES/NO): NO